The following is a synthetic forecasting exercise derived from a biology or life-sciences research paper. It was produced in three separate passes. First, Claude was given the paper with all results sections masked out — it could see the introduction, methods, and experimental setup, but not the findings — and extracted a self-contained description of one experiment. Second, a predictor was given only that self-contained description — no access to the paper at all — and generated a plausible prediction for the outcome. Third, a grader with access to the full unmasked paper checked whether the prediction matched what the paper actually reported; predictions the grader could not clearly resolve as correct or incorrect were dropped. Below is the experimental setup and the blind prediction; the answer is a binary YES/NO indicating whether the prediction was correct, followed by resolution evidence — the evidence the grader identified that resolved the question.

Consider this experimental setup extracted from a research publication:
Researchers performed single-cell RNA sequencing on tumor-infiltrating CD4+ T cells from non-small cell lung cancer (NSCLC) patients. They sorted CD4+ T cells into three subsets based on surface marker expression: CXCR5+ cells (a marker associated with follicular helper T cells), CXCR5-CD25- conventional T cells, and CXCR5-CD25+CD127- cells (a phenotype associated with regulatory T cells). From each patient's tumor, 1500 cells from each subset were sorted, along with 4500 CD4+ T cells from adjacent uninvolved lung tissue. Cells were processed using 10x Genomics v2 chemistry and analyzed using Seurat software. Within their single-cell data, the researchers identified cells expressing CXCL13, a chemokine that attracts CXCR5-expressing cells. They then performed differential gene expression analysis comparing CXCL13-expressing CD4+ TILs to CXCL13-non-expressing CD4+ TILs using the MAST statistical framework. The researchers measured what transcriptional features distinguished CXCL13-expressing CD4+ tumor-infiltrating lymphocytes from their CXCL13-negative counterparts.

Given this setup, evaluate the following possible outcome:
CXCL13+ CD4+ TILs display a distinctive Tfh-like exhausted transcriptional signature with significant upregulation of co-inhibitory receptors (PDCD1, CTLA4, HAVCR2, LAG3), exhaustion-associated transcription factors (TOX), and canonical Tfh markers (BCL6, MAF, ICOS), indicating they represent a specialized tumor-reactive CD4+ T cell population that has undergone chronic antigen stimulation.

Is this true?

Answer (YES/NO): NO